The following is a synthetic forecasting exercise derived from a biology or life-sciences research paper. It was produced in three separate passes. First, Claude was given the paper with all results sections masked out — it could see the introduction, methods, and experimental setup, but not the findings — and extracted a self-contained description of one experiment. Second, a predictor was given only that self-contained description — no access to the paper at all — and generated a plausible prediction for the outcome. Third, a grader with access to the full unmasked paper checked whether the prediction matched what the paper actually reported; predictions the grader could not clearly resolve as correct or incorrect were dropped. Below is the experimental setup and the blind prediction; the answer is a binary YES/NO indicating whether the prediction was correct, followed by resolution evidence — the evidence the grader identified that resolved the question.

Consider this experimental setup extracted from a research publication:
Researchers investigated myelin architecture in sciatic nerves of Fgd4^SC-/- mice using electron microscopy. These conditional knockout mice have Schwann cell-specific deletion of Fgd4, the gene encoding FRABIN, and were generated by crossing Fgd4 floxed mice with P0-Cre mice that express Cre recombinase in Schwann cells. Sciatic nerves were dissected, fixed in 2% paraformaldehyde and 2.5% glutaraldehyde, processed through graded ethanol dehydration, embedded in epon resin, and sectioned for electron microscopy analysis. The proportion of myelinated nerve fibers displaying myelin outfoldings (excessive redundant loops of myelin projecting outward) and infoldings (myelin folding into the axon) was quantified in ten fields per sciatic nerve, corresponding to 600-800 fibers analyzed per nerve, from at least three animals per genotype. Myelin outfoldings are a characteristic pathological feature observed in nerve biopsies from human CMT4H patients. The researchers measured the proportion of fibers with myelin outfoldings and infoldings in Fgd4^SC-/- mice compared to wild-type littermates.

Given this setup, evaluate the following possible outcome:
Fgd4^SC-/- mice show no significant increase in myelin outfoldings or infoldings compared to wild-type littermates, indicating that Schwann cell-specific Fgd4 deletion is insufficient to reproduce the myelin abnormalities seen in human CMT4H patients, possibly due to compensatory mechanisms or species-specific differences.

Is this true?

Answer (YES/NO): NO